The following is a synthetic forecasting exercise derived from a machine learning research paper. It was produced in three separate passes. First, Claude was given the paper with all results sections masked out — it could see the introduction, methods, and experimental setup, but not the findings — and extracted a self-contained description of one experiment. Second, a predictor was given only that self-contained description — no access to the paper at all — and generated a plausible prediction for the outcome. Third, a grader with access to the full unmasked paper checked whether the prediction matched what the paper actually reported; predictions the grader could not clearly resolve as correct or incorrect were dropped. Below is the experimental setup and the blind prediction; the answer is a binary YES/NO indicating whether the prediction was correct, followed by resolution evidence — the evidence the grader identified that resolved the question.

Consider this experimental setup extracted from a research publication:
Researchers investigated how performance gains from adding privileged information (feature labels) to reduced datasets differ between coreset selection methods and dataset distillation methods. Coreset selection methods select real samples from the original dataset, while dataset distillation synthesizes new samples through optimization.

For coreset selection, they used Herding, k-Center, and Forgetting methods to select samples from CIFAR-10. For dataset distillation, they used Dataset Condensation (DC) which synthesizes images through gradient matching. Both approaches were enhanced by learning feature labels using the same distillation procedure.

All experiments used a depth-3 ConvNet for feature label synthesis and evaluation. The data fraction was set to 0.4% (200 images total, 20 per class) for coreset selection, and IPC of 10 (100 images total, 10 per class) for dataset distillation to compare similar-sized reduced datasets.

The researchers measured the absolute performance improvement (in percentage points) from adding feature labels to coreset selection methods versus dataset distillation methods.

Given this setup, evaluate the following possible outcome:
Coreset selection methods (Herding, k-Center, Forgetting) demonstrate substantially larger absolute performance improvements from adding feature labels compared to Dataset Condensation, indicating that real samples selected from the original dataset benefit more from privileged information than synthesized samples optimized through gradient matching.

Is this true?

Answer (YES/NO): YES